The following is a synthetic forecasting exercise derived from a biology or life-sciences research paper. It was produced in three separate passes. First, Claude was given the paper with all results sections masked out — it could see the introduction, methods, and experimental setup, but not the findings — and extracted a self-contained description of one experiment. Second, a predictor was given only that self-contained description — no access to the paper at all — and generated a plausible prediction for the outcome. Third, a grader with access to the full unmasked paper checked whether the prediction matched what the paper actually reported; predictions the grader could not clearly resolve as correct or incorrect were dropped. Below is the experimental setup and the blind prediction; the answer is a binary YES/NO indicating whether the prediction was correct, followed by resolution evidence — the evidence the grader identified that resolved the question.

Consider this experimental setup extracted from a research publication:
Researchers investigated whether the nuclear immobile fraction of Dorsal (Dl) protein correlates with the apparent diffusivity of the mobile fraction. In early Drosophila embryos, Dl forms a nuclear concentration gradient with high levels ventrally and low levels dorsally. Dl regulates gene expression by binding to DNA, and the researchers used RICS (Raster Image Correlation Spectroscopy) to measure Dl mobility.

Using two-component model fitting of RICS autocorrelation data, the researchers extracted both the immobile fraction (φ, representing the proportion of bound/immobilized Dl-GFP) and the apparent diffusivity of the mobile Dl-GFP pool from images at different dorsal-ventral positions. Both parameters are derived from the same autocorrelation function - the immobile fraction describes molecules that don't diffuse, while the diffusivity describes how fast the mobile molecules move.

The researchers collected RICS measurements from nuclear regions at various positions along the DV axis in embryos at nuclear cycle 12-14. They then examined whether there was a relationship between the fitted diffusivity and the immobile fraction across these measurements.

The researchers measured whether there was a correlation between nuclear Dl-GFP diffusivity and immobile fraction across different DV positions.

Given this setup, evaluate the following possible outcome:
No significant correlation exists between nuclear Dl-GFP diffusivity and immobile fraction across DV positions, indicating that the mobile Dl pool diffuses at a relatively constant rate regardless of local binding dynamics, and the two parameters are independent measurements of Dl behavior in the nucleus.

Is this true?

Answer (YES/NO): NO